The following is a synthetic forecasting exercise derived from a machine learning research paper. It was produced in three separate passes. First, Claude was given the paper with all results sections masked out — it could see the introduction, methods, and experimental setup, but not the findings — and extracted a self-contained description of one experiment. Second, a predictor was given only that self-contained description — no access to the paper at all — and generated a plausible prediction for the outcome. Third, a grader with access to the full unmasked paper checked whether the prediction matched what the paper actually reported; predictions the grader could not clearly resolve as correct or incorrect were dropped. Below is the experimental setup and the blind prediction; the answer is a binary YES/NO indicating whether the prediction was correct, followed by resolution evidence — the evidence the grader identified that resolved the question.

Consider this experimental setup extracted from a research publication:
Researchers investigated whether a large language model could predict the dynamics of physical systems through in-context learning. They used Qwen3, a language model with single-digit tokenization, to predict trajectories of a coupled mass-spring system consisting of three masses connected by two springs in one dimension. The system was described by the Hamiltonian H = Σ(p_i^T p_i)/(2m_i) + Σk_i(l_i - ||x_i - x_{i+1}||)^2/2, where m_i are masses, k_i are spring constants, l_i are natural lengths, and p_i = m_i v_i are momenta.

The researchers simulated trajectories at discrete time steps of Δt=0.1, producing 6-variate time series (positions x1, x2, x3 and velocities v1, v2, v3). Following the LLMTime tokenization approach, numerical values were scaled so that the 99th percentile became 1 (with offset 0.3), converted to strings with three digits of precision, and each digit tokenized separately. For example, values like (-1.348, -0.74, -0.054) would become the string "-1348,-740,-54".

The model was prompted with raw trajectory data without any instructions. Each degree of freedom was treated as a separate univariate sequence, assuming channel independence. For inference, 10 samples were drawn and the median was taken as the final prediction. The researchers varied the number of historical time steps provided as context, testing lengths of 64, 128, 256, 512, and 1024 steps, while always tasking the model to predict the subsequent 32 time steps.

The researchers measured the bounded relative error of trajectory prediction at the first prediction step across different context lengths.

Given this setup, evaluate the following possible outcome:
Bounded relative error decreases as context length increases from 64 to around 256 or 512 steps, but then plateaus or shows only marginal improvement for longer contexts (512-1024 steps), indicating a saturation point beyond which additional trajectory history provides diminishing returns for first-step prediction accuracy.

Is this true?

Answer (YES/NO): NO